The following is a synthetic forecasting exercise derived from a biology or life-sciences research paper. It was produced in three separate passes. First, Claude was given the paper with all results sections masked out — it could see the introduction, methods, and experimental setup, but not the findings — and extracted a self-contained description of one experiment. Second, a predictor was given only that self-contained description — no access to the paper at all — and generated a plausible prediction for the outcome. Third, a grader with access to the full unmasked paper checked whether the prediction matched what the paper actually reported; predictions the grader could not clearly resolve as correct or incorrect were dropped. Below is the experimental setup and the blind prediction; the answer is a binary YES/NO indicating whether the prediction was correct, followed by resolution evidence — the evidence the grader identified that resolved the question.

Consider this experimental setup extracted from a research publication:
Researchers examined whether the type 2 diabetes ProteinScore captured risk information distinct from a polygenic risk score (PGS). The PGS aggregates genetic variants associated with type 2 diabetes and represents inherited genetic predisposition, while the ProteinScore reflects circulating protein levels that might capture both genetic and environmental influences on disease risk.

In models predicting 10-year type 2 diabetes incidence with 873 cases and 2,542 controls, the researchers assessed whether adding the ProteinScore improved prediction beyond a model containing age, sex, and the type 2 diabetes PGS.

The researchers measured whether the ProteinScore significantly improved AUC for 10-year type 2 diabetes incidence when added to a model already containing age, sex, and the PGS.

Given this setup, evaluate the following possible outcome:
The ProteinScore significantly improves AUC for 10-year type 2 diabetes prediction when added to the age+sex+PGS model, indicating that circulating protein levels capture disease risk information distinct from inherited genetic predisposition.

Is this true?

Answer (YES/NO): YES